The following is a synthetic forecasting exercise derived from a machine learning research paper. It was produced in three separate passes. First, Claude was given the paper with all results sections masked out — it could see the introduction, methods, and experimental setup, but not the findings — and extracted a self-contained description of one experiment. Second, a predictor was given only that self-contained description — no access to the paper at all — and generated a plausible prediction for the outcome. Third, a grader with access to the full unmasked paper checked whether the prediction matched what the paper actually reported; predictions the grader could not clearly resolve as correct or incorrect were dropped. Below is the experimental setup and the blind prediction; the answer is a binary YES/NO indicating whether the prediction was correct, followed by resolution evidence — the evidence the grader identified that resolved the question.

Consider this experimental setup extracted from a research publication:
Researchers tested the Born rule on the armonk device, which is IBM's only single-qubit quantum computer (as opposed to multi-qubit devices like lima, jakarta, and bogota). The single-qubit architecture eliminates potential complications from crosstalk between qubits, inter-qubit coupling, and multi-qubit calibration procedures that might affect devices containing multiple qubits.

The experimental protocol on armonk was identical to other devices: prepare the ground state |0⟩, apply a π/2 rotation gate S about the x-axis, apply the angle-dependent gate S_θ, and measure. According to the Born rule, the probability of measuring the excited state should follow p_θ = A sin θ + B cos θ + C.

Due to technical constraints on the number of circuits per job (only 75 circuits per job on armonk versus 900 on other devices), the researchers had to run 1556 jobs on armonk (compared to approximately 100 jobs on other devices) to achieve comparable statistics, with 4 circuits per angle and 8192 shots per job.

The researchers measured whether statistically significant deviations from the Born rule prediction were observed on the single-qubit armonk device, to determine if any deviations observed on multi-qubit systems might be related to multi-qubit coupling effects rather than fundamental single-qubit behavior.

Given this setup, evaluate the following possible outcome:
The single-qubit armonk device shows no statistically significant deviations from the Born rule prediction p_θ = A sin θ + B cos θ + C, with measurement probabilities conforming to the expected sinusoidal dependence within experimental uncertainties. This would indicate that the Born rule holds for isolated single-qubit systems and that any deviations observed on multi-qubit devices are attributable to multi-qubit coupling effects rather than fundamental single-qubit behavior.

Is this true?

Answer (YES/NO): NO